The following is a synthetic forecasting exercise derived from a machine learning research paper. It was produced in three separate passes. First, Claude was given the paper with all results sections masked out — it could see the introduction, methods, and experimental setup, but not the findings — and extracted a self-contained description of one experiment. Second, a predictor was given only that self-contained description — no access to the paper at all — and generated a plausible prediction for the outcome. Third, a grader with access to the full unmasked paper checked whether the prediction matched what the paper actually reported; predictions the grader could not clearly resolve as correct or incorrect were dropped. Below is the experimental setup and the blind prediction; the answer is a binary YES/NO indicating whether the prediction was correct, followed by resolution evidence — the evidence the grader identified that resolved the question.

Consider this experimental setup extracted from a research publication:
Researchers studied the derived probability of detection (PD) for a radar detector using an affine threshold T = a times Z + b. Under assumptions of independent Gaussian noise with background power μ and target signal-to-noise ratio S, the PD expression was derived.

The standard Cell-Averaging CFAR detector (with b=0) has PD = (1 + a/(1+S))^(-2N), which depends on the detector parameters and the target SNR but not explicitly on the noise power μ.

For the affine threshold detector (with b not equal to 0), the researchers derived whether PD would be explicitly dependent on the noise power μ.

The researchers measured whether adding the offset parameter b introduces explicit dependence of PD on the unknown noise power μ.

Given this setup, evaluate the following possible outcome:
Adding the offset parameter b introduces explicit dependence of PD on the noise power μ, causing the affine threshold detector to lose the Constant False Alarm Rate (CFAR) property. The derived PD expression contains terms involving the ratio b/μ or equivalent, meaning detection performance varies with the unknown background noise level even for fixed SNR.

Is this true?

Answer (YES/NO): YES